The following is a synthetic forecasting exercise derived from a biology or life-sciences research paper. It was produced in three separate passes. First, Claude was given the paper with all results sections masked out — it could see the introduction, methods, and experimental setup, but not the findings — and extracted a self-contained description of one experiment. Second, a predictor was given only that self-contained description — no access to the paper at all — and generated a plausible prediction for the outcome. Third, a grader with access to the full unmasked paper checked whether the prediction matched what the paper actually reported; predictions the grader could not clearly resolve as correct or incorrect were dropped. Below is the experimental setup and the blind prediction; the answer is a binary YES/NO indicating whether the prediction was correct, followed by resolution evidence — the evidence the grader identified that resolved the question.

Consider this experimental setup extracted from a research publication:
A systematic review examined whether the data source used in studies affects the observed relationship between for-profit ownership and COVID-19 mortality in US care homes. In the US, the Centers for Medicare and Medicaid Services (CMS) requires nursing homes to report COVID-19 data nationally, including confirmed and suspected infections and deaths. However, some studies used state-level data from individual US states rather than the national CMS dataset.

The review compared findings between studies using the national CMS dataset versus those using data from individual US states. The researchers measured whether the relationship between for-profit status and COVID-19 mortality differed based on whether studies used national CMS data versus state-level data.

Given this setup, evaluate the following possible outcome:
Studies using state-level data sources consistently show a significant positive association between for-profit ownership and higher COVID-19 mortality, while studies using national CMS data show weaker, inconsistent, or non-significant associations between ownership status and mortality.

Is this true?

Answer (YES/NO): NO